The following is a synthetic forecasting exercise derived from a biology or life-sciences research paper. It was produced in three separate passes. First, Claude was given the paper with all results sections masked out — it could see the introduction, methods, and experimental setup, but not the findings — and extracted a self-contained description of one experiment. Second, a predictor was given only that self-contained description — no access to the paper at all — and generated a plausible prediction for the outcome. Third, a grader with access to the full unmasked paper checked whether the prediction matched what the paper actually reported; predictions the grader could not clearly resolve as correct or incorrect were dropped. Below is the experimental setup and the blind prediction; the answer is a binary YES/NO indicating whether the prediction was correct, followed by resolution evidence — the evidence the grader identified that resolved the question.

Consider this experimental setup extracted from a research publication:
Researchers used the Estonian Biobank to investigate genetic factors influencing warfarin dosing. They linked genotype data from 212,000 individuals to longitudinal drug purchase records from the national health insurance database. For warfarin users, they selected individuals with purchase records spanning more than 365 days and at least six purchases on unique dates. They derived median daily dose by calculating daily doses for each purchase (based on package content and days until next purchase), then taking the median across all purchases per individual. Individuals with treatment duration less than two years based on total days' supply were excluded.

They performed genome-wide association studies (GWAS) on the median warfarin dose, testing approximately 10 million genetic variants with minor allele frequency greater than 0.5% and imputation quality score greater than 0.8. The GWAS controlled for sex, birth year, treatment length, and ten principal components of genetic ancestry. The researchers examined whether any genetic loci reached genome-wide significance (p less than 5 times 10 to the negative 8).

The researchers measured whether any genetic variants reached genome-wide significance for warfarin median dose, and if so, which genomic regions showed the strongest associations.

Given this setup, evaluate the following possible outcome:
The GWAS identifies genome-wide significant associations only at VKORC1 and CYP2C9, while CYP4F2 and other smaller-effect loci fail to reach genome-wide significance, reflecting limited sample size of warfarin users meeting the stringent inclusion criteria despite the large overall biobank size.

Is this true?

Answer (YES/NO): YES